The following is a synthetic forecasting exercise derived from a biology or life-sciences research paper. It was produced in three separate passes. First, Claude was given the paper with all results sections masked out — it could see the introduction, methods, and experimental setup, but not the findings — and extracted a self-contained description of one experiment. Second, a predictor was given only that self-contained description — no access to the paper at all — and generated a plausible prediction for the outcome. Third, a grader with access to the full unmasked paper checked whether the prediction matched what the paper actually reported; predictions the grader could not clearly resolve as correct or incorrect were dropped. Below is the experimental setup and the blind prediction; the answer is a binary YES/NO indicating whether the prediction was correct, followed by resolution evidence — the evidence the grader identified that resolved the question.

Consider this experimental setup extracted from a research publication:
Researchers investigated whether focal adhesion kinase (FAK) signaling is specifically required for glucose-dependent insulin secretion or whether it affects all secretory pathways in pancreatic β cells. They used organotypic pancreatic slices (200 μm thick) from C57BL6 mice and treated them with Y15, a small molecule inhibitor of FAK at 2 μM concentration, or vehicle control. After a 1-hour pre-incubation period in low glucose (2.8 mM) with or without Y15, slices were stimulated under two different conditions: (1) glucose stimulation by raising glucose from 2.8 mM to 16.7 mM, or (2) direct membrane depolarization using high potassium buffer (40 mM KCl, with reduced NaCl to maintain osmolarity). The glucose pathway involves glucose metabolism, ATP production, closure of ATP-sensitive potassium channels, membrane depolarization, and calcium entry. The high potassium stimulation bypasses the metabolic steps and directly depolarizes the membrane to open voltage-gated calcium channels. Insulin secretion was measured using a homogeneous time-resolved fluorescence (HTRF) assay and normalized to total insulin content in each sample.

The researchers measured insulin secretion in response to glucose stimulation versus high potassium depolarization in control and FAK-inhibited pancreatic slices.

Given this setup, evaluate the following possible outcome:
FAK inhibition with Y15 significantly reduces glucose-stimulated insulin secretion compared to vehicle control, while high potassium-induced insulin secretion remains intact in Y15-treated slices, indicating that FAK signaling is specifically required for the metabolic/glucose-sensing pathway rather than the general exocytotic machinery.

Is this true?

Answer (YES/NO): YES